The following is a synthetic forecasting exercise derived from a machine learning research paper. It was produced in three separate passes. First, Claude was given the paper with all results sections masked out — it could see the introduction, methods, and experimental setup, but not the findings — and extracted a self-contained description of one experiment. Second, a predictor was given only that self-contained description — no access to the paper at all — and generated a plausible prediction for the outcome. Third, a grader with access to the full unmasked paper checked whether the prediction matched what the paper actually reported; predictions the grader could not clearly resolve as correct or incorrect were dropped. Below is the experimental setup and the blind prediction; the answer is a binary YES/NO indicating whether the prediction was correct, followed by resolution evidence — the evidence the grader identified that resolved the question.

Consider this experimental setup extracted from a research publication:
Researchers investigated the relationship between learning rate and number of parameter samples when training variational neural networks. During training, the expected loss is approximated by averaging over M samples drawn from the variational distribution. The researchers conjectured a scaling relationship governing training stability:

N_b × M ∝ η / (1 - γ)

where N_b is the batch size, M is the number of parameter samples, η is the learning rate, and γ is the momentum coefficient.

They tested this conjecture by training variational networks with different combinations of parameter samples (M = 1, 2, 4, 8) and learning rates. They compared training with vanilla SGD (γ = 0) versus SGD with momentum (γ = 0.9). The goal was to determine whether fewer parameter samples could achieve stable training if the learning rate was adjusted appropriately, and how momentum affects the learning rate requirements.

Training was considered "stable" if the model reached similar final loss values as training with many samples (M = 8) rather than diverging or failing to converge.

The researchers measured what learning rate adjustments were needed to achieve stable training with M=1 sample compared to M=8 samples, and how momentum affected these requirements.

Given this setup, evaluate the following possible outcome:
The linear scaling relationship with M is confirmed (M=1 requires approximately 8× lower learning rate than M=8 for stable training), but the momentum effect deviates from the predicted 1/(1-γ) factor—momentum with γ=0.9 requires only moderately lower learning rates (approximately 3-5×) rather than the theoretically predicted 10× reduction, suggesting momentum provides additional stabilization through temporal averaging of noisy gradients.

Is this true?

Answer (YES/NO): NO